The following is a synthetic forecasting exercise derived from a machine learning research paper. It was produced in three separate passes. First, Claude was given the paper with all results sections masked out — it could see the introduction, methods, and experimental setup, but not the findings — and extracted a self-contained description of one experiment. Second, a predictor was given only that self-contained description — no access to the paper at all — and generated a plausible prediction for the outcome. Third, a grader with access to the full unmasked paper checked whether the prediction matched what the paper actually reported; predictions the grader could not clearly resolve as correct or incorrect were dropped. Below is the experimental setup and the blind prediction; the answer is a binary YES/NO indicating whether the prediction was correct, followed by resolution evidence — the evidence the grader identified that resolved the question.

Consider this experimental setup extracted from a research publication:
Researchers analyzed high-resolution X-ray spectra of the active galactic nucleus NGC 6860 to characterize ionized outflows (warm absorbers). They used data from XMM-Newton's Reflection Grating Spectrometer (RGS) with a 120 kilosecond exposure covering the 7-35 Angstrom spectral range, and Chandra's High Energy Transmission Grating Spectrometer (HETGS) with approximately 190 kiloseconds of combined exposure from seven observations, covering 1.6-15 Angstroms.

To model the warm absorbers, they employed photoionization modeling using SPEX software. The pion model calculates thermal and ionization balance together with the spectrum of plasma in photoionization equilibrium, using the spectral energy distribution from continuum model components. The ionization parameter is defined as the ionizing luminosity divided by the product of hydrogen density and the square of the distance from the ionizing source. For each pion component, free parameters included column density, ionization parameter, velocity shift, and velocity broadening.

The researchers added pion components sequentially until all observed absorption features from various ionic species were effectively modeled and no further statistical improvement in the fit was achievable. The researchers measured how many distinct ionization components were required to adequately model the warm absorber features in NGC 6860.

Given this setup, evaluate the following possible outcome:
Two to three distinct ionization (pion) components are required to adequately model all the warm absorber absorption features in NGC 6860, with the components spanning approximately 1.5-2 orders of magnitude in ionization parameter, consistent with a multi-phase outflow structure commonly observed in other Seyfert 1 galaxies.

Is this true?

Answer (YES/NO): NO